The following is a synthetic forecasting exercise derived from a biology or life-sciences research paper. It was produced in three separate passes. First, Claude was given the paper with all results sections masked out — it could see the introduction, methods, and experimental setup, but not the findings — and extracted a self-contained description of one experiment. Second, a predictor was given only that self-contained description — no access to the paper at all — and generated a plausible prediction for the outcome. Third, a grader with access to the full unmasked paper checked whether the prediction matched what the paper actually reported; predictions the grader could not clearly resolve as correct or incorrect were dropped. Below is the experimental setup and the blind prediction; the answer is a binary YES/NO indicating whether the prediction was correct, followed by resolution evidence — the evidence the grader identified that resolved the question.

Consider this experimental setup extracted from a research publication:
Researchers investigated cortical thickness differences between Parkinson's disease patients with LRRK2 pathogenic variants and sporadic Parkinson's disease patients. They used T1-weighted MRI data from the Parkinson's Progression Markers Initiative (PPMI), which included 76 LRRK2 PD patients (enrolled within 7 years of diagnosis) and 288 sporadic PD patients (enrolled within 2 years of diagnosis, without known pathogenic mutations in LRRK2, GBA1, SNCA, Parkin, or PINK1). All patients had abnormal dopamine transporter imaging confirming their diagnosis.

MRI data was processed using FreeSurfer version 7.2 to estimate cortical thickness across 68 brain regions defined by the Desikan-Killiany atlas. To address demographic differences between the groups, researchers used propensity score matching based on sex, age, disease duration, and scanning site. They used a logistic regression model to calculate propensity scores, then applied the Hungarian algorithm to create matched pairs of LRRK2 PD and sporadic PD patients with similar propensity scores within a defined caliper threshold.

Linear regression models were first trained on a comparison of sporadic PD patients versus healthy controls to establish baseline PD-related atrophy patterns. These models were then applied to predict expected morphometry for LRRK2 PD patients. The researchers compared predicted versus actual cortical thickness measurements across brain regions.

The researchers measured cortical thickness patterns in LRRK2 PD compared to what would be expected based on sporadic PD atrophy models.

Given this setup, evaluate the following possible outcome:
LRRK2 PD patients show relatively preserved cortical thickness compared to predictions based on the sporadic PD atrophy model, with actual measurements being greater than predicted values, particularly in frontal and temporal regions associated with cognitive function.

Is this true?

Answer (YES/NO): NO